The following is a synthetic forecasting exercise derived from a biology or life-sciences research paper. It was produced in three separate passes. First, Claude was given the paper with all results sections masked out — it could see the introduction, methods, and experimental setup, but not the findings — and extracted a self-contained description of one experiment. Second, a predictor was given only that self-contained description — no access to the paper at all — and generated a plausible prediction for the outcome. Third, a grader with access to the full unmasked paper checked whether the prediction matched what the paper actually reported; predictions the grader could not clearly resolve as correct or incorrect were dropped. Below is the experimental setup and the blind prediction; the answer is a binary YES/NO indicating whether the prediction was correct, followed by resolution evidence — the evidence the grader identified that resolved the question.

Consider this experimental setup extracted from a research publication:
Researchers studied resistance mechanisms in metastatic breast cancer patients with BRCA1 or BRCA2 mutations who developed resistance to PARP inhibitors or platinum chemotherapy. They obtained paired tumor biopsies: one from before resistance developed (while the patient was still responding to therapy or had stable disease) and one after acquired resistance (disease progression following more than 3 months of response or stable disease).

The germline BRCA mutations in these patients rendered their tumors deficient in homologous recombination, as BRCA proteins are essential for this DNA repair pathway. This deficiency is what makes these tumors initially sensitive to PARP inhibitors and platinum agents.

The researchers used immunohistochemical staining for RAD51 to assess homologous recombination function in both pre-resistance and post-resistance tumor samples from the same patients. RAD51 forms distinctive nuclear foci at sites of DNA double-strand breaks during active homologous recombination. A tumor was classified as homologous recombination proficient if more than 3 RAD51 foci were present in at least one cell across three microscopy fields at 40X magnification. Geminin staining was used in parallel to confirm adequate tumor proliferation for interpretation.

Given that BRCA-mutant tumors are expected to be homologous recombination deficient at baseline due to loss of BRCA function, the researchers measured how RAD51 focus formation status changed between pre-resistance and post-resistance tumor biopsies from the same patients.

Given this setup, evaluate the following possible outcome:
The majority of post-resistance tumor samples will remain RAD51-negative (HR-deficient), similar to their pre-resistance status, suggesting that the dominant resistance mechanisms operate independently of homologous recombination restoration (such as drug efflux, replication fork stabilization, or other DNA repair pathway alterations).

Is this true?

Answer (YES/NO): NO